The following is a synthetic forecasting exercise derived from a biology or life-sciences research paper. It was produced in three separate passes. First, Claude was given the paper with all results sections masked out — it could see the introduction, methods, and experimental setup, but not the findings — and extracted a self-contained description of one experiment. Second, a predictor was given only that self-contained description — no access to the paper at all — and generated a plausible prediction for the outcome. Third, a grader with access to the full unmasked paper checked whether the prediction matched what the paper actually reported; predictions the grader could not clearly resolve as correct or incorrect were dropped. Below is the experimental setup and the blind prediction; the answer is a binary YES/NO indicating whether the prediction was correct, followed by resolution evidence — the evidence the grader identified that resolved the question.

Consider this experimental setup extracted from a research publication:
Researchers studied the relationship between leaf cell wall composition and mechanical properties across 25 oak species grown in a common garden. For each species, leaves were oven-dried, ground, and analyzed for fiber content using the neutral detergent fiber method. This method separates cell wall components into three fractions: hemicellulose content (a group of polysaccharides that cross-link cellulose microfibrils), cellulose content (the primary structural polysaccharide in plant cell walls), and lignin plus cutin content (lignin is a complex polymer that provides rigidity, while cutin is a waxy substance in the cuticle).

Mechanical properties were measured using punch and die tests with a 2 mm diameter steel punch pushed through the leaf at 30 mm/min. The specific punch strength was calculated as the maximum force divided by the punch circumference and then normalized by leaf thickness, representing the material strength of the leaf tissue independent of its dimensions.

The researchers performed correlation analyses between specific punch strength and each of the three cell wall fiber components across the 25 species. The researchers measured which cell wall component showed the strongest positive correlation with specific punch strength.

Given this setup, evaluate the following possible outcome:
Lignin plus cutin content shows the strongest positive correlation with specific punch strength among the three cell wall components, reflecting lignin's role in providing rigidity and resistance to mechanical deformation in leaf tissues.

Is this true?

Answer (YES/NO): NO